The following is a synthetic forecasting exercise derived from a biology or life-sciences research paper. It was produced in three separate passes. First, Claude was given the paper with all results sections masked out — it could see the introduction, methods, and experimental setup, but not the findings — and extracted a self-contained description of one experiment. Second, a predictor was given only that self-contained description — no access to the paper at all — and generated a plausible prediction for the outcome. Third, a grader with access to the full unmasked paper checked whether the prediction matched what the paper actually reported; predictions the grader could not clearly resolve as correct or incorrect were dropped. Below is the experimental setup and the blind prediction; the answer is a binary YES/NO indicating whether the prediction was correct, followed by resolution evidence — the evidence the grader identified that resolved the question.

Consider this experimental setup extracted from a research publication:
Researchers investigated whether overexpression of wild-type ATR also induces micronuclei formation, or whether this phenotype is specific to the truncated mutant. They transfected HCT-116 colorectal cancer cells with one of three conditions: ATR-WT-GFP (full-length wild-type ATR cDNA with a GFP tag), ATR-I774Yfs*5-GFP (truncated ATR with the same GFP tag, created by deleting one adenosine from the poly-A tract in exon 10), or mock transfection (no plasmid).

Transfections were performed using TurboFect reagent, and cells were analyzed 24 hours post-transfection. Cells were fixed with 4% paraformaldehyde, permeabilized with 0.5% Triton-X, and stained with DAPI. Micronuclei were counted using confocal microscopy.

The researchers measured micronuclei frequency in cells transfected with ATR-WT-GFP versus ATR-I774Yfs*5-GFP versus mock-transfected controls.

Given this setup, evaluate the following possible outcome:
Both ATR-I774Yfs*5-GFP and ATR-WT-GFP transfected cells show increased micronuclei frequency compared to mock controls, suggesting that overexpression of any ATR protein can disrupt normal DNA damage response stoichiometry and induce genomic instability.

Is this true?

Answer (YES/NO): NO